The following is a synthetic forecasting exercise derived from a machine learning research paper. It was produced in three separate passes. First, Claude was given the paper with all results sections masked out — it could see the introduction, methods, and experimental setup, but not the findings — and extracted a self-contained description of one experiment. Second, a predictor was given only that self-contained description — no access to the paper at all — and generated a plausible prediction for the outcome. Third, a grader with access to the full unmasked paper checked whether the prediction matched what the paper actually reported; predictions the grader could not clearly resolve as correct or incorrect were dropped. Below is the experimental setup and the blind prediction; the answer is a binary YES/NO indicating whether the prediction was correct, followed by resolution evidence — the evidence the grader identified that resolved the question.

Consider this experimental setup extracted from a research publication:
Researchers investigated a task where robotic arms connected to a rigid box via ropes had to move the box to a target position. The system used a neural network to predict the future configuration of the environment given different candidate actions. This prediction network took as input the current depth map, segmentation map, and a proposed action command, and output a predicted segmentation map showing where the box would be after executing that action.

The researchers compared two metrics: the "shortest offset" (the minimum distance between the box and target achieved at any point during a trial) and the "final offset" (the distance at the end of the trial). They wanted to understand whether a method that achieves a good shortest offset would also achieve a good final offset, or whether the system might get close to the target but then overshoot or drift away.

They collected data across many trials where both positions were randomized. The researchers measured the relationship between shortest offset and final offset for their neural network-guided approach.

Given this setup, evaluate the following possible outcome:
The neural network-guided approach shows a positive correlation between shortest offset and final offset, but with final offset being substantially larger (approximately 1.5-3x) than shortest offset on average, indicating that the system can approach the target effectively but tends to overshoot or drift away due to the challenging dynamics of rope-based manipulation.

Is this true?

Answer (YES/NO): NO